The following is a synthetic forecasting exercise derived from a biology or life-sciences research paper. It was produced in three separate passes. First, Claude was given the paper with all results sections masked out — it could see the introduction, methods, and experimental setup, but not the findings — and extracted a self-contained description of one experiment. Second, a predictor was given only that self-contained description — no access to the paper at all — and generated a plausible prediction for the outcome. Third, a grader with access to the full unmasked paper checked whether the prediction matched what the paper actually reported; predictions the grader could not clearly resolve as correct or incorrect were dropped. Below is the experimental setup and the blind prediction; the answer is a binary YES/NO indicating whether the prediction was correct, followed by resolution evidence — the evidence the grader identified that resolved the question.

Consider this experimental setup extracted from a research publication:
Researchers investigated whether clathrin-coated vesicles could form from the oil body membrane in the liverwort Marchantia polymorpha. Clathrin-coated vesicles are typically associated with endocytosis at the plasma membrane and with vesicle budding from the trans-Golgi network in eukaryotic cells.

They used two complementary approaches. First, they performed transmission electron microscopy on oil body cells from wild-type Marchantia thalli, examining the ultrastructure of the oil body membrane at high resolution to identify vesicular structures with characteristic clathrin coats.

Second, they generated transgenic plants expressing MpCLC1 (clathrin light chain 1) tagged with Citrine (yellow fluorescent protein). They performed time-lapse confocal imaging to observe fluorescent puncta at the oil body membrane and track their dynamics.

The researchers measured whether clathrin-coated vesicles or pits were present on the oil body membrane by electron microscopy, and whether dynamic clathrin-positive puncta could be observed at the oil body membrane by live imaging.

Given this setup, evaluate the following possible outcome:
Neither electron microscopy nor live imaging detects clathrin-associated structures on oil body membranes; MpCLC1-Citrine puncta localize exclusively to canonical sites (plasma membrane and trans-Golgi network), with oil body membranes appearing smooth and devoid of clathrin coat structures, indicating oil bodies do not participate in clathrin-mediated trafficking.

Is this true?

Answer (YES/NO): NO